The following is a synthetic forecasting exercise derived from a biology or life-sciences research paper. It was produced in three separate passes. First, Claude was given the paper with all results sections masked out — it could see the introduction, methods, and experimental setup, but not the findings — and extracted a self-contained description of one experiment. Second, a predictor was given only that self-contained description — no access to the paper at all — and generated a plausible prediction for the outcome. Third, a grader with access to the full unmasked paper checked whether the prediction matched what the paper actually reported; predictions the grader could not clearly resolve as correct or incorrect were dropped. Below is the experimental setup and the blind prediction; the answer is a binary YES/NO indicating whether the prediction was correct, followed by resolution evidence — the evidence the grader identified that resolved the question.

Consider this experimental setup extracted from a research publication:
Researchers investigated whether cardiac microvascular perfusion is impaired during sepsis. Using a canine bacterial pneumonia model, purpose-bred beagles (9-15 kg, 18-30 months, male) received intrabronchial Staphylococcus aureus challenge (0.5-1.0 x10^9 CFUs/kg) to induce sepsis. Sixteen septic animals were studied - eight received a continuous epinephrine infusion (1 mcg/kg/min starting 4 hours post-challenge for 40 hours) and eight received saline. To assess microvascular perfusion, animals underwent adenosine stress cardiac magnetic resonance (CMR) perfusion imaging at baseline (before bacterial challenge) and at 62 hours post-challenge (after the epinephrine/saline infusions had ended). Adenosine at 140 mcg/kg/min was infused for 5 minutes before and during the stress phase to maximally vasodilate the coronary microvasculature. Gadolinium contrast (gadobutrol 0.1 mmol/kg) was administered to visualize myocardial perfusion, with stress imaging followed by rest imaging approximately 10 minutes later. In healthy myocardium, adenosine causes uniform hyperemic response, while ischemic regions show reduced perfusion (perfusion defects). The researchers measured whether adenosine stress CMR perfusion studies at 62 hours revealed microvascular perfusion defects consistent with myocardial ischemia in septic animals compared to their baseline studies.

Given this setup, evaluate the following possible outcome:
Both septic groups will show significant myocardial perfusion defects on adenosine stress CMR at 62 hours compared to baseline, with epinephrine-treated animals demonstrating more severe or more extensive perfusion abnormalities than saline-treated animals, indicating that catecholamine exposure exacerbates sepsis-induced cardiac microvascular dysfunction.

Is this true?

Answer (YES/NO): NO